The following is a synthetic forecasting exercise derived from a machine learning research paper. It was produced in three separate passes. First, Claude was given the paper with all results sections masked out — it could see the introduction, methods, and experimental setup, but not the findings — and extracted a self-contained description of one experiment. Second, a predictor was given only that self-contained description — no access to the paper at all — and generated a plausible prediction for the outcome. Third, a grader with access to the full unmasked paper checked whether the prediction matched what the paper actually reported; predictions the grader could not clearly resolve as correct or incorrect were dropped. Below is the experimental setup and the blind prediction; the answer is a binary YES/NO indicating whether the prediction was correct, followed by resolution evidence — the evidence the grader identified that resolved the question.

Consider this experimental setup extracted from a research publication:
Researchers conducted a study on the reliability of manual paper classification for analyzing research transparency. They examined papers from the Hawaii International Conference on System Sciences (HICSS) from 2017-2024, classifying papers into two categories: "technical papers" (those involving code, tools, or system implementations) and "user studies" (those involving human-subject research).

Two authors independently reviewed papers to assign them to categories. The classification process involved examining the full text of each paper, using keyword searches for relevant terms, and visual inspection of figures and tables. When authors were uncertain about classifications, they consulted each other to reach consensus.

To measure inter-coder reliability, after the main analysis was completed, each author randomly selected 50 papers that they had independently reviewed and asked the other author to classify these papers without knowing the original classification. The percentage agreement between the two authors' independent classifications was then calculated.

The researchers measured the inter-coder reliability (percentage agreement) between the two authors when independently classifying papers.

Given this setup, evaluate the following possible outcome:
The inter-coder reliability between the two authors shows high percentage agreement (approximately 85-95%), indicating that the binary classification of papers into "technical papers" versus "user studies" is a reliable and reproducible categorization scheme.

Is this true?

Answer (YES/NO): YES